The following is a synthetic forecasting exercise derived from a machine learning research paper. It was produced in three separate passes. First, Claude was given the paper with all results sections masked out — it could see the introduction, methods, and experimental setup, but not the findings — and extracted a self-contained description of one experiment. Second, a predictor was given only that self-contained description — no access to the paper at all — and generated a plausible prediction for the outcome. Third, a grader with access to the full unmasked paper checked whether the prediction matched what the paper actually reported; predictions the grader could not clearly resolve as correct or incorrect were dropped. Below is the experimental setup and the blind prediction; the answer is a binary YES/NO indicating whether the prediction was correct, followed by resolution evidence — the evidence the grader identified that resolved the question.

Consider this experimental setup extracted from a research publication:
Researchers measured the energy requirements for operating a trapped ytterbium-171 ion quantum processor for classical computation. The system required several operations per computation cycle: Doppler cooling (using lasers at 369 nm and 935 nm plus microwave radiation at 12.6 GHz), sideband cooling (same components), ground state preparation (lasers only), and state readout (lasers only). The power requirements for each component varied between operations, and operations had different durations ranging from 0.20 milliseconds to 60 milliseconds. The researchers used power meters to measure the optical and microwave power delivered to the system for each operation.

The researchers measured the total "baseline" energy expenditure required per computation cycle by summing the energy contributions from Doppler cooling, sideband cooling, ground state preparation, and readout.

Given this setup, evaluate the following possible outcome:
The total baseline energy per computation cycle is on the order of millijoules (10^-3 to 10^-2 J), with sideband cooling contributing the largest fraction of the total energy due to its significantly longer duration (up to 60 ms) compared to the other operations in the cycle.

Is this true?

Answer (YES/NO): NO